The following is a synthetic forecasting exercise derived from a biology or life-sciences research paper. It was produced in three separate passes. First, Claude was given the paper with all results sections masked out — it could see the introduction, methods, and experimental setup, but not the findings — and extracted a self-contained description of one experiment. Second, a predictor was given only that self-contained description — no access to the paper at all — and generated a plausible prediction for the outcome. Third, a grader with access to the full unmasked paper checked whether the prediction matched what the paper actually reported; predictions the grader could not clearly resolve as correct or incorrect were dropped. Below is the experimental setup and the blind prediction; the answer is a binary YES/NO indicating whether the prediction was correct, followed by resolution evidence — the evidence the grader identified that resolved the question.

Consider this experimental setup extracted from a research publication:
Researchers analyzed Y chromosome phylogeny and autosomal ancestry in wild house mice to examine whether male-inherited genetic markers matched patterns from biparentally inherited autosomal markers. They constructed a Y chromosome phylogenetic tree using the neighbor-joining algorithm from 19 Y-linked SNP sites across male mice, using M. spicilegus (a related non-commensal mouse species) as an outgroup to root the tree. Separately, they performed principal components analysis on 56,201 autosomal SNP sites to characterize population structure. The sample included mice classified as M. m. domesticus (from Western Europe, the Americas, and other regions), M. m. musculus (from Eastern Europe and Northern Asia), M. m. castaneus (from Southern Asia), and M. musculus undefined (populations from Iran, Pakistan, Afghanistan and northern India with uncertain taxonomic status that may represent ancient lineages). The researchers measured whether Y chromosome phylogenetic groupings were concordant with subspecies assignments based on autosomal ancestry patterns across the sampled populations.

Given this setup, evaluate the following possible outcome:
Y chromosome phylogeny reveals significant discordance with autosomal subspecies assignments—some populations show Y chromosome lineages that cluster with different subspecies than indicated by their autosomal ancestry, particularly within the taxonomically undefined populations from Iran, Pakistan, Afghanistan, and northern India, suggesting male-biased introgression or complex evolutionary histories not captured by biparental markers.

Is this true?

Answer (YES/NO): NO